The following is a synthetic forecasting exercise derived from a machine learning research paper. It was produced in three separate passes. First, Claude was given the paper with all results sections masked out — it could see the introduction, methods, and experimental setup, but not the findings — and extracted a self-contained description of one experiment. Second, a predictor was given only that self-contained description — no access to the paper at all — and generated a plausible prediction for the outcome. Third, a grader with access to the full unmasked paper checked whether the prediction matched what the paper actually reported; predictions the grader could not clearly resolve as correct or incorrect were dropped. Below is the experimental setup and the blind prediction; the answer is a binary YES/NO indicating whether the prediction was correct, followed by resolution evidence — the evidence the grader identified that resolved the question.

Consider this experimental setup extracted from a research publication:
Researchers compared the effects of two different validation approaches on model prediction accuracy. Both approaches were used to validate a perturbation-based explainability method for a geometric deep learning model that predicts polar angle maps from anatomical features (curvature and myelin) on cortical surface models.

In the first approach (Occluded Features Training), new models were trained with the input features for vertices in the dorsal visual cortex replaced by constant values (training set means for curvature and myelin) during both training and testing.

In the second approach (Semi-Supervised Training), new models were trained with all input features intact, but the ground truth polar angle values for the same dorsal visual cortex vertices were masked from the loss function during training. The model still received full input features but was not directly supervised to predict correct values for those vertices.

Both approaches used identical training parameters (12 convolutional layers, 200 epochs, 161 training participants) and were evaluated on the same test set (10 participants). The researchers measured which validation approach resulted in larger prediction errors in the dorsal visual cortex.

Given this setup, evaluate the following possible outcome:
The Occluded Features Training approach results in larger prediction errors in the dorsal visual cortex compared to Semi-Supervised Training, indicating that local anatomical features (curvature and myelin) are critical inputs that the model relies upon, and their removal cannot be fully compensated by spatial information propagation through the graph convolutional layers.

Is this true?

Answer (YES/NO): NO